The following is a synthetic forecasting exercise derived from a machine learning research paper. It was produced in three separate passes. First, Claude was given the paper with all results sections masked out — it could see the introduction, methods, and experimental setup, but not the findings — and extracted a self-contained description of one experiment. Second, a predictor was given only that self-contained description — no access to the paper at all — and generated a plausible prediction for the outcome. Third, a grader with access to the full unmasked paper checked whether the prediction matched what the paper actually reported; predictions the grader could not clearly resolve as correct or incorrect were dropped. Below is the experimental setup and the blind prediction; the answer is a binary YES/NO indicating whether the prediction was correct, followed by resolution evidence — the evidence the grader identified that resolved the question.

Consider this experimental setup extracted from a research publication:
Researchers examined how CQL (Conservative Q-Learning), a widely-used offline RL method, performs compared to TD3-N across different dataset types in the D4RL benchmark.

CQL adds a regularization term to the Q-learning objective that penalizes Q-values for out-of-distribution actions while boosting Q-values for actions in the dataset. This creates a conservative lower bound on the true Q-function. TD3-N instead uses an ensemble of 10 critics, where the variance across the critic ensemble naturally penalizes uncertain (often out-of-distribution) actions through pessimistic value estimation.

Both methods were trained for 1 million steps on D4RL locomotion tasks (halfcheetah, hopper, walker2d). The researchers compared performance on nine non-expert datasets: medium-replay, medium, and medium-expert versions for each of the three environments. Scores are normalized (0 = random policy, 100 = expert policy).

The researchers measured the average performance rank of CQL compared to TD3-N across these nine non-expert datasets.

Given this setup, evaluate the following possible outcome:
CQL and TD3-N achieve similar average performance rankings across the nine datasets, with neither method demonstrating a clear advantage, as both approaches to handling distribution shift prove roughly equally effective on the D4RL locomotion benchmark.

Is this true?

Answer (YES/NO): NO